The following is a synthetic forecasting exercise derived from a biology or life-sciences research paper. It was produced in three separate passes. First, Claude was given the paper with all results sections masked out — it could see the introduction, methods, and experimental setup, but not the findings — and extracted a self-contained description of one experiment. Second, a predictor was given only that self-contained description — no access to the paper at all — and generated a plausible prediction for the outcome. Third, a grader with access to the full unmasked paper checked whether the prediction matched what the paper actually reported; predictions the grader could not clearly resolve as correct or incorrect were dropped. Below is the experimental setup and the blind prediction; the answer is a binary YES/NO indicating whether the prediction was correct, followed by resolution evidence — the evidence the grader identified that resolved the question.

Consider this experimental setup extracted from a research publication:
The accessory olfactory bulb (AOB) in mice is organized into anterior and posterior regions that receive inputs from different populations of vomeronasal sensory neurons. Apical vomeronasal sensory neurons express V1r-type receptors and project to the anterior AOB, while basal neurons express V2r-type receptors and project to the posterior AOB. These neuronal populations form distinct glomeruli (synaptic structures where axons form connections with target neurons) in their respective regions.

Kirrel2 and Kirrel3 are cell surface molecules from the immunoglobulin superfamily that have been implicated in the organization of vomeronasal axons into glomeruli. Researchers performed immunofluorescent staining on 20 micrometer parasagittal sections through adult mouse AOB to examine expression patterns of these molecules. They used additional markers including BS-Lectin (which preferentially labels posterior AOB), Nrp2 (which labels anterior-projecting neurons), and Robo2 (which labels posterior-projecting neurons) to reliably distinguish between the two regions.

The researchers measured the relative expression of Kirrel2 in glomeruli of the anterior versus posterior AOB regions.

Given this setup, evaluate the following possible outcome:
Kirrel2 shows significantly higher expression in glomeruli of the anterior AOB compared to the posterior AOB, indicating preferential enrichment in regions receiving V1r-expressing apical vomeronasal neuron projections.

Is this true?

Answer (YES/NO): YES